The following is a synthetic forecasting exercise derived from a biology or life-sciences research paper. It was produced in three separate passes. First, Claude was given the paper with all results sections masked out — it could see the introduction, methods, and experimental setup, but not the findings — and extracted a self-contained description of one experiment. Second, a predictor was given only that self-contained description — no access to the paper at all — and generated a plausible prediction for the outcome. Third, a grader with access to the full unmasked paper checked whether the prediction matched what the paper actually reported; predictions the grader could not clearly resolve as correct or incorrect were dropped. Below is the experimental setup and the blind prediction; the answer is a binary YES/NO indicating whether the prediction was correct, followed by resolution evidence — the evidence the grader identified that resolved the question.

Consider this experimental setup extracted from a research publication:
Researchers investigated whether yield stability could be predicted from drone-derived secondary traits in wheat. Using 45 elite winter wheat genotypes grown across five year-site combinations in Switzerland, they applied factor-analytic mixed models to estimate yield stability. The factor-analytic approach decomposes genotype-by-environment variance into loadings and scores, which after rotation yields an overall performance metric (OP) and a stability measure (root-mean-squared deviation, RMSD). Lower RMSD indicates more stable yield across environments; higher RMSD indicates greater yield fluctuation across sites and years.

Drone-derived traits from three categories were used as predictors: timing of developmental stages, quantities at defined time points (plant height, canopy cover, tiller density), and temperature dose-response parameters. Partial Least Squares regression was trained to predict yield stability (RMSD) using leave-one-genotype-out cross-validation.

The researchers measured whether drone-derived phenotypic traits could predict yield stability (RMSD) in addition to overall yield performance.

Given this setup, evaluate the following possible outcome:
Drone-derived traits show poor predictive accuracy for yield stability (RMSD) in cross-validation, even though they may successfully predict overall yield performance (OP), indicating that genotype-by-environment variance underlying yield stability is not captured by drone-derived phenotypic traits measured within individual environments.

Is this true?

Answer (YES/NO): NO